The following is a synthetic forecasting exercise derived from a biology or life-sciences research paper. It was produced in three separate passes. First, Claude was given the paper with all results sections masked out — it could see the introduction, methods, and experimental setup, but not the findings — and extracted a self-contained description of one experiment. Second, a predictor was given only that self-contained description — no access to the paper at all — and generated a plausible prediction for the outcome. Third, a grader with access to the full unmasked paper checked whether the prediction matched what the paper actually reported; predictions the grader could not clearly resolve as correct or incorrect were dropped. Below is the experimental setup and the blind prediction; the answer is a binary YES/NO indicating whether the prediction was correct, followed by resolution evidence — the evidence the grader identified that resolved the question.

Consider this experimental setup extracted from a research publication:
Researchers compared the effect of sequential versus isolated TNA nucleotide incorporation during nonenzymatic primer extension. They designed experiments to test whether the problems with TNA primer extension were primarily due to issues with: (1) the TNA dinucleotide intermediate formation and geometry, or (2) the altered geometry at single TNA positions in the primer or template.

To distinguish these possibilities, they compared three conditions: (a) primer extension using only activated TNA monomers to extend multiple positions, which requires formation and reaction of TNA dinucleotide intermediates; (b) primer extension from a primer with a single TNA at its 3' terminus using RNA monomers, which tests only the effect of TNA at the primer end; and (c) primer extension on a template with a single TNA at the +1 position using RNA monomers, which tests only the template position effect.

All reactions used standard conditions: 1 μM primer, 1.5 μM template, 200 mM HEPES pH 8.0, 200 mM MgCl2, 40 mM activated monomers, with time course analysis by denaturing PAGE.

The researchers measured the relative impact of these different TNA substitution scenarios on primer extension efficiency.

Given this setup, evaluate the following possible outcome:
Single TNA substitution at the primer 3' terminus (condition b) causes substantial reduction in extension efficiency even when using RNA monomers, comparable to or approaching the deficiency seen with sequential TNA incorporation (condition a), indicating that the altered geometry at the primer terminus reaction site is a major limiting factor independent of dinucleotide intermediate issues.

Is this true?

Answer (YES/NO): NO